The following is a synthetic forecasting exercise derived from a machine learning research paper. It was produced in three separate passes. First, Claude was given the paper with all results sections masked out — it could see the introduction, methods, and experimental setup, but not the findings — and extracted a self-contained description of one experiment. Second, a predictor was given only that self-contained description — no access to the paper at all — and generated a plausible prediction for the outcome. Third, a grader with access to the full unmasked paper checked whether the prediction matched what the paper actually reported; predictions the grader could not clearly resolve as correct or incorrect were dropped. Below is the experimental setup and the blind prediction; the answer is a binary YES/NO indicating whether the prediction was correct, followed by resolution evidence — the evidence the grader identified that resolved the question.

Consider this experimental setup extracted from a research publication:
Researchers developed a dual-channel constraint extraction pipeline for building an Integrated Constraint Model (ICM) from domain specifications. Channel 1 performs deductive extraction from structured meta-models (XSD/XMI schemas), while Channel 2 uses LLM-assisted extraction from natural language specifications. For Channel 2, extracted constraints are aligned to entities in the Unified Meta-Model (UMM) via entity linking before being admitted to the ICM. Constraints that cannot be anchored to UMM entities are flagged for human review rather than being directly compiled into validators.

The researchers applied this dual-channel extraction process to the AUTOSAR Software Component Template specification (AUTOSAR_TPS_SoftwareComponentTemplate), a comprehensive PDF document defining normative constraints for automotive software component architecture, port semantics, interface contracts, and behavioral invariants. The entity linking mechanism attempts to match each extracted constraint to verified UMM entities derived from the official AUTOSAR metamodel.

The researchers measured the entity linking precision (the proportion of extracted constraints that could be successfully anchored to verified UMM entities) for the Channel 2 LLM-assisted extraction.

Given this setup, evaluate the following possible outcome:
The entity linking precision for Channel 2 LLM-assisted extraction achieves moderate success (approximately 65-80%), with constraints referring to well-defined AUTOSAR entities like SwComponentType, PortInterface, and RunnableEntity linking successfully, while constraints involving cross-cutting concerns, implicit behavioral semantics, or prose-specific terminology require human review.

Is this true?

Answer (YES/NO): NO